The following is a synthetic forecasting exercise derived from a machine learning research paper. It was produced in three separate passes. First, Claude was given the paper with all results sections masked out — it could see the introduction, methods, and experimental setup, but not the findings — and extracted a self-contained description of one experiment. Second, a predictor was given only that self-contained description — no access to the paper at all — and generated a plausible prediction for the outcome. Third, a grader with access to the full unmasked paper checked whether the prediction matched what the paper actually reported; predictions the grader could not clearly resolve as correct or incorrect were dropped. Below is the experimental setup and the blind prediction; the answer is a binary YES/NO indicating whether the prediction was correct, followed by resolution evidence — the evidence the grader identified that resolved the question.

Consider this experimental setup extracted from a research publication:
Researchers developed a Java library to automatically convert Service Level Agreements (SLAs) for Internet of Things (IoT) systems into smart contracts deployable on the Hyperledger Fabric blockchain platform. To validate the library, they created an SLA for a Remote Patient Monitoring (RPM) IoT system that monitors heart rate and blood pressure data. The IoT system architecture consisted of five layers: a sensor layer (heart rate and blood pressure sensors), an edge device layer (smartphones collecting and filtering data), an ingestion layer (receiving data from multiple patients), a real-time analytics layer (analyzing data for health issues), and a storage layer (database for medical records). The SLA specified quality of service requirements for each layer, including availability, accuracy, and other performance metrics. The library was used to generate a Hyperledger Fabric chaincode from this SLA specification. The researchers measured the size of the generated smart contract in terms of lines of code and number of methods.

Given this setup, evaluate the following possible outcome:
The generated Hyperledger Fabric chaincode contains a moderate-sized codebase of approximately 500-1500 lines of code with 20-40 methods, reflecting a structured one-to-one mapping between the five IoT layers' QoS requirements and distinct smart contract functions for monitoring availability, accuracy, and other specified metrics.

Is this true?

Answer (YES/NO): NO